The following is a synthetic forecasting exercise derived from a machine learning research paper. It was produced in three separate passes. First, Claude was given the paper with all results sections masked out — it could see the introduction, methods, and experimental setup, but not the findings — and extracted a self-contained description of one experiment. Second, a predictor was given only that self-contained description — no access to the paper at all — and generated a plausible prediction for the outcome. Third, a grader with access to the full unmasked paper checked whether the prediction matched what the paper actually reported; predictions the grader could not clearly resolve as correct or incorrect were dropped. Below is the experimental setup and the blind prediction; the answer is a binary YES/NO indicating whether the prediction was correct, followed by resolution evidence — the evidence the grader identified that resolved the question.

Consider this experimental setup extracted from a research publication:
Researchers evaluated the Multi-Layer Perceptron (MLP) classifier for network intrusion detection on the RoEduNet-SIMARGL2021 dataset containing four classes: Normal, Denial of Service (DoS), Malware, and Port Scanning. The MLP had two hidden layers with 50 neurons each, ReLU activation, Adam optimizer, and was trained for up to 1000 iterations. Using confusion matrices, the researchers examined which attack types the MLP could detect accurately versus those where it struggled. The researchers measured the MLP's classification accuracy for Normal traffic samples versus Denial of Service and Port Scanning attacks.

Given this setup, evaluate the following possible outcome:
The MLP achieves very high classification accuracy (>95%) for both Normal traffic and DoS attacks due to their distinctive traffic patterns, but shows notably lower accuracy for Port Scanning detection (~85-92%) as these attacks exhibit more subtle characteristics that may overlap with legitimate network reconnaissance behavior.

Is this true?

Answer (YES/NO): NO